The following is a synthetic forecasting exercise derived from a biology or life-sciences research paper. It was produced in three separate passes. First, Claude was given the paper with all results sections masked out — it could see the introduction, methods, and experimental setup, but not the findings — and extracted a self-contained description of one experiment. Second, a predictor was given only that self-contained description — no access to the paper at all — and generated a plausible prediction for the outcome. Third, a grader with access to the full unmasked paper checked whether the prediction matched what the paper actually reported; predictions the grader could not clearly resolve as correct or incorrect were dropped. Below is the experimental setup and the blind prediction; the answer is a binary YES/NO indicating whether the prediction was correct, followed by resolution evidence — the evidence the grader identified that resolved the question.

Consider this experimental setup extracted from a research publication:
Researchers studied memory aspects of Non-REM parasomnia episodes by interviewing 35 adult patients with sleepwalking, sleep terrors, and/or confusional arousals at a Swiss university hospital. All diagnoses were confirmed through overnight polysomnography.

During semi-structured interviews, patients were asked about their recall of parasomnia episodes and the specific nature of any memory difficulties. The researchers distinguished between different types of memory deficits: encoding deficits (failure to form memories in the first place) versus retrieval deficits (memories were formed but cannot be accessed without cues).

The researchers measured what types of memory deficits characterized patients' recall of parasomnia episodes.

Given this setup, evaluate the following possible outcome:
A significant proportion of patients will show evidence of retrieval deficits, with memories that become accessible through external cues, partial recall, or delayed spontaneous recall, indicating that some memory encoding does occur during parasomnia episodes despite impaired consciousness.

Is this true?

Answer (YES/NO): YES